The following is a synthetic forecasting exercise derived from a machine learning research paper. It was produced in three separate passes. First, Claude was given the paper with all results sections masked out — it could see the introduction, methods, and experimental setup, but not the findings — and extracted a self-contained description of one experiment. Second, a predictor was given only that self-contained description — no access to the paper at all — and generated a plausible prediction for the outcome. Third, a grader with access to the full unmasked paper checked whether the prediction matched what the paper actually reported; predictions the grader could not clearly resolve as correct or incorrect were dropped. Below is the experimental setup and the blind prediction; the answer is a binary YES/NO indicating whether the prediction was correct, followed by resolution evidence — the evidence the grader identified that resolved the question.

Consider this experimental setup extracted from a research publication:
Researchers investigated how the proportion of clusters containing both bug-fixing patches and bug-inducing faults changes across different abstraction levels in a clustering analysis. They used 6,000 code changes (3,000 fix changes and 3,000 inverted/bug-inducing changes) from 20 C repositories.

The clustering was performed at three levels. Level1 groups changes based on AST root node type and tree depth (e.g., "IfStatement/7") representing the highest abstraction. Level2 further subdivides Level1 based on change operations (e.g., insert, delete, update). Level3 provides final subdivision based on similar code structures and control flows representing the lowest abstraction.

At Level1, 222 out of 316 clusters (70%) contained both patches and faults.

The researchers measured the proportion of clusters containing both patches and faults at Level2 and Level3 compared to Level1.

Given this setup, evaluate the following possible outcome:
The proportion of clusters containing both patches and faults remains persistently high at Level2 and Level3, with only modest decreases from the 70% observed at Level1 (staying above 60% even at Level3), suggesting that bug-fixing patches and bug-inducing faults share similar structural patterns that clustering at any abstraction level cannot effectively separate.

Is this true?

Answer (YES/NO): NO